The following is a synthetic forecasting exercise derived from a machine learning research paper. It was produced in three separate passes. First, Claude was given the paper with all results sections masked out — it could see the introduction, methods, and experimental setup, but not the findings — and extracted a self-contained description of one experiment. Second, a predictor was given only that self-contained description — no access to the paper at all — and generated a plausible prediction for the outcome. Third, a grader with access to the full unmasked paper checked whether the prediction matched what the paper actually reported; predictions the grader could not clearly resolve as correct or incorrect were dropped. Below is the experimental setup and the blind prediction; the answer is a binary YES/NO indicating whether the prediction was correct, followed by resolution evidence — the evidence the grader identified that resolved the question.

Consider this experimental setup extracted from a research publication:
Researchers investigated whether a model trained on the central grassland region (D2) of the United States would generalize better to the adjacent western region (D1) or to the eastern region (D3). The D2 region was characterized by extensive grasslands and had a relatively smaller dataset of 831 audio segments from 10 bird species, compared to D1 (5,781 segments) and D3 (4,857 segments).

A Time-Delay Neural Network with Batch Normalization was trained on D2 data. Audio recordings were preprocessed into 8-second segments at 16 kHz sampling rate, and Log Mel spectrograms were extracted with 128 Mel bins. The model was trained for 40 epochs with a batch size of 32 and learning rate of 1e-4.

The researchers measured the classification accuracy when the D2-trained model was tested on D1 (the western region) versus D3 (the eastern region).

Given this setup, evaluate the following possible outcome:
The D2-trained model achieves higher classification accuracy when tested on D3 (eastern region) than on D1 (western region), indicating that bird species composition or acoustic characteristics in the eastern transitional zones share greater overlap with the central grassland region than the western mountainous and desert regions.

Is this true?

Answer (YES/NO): YES